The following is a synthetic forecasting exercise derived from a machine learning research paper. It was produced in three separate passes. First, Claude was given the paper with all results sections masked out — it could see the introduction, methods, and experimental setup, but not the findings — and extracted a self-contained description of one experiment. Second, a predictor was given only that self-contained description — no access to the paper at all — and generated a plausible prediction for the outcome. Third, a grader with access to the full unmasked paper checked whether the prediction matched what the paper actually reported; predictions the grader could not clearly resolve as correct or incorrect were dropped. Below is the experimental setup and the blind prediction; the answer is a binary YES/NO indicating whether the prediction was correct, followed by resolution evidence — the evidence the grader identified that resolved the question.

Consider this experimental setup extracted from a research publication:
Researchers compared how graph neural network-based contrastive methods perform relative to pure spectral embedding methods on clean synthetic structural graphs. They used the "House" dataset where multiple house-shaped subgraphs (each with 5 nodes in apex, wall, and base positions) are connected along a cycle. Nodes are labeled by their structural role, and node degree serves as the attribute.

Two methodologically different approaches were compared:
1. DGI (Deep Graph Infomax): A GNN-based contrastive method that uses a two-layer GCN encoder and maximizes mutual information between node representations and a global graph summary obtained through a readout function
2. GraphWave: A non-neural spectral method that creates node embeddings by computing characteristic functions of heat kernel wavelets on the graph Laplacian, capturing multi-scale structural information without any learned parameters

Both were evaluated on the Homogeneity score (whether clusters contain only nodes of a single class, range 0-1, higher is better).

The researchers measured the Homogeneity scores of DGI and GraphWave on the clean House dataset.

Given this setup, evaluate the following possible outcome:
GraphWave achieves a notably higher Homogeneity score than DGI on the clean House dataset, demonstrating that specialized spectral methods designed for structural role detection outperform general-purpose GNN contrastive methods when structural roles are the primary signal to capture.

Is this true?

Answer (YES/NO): NO